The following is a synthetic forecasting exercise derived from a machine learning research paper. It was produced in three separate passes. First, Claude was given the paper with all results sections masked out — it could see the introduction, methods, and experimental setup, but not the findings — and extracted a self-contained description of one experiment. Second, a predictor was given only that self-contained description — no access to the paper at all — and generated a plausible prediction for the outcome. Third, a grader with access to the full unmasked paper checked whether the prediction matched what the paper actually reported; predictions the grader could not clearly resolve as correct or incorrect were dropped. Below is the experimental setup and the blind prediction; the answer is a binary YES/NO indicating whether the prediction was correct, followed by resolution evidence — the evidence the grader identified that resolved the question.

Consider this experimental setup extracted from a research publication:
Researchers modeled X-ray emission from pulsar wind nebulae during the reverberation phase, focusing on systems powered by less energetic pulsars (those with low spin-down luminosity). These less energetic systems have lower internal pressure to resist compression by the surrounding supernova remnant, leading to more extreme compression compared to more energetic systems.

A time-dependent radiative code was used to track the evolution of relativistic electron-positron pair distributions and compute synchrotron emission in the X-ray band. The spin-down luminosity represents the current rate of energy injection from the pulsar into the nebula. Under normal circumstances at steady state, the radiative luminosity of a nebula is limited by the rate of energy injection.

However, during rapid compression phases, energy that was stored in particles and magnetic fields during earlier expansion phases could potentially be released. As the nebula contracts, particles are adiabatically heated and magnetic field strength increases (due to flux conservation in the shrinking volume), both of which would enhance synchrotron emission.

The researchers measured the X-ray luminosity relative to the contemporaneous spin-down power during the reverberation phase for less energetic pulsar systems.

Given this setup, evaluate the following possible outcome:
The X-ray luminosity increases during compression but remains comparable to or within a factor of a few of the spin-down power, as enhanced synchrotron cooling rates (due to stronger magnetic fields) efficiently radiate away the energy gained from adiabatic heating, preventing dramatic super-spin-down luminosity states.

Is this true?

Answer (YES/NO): NO